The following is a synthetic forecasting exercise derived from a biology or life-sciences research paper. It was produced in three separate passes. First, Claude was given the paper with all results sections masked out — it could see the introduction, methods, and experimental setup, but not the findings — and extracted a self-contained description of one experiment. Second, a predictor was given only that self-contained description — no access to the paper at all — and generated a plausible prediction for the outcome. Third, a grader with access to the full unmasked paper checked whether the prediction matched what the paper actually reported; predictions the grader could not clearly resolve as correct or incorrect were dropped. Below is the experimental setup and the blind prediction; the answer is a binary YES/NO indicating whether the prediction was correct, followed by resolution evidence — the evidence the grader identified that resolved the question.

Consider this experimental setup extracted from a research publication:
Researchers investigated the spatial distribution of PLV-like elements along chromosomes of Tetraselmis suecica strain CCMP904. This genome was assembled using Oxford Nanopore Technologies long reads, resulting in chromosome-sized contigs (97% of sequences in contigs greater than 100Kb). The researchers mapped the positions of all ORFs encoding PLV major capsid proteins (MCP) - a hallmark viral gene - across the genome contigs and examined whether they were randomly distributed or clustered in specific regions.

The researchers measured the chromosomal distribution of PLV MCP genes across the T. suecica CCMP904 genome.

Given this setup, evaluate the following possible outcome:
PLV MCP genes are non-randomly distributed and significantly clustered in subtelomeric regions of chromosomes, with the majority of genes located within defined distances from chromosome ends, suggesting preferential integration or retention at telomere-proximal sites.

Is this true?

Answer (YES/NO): NO